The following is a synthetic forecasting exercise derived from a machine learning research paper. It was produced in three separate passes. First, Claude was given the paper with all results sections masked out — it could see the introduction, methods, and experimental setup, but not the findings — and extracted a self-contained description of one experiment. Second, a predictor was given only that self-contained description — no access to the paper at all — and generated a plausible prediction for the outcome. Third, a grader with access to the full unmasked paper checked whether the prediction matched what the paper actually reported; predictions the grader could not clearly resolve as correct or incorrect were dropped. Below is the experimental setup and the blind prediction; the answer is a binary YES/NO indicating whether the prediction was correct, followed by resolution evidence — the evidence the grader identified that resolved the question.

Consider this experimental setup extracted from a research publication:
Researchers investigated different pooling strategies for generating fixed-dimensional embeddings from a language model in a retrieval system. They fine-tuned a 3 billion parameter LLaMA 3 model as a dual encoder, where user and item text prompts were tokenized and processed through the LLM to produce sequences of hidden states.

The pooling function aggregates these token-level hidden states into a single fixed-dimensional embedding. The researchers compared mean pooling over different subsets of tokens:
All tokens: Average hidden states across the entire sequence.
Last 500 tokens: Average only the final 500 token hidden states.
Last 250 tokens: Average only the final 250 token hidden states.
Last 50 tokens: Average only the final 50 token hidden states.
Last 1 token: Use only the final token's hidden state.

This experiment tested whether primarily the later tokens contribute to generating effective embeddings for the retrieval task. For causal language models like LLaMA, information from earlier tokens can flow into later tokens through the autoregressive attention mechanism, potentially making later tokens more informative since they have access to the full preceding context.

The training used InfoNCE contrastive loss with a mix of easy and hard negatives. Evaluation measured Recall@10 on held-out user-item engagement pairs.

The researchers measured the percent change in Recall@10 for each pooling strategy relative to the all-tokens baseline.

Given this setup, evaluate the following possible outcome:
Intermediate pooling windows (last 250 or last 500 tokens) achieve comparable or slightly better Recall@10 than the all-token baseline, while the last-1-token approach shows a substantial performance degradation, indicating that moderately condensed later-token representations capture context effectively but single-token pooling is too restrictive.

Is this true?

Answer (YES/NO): NO